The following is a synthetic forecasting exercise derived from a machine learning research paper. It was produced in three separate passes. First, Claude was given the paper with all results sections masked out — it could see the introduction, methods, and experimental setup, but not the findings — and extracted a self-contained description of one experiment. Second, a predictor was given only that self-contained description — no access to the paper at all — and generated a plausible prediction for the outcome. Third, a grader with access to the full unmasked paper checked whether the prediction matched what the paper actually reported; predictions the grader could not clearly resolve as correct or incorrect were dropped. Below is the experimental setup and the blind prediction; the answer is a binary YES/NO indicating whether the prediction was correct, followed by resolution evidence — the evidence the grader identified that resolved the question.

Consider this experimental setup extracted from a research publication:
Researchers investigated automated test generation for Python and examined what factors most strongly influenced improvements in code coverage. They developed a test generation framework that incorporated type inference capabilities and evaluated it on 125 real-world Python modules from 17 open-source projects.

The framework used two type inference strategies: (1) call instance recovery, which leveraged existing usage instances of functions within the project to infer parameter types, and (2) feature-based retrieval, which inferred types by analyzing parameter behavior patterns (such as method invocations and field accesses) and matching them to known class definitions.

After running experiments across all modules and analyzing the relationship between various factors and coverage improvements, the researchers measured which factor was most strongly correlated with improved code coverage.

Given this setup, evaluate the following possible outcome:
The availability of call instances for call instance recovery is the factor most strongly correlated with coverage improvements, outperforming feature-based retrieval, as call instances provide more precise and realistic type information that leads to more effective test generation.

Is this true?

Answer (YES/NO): NO